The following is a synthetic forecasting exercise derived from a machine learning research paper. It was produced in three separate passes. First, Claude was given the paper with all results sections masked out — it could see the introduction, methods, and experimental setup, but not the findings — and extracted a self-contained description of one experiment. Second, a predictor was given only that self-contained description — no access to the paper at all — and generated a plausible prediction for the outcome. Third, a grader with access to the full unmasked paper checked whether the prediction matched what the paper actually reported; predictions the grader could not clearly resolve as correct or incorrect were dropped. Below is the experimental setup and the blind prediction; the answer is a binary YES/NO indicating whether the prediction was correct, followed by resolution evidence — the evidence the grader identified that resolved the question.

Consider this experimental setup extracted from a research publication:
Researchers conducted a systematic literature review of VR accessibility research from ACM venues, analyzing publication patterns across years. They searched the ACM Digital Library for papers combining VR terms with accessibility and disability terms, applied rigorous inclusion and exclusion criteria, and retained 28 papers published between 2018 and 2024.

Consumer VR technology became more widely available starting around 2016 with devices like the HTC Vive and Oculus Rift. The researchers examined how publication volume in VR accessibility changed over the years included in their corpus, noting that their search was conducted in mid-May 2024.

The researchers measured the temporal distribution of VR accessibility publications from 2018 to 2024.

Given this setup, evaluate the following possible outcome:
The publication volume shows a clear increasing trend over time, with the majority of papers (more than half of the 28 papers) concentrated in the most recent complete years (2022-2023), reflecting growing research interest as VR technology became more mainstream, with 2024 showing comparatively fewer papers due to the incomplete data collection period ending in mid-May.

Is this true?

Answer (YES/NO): NO